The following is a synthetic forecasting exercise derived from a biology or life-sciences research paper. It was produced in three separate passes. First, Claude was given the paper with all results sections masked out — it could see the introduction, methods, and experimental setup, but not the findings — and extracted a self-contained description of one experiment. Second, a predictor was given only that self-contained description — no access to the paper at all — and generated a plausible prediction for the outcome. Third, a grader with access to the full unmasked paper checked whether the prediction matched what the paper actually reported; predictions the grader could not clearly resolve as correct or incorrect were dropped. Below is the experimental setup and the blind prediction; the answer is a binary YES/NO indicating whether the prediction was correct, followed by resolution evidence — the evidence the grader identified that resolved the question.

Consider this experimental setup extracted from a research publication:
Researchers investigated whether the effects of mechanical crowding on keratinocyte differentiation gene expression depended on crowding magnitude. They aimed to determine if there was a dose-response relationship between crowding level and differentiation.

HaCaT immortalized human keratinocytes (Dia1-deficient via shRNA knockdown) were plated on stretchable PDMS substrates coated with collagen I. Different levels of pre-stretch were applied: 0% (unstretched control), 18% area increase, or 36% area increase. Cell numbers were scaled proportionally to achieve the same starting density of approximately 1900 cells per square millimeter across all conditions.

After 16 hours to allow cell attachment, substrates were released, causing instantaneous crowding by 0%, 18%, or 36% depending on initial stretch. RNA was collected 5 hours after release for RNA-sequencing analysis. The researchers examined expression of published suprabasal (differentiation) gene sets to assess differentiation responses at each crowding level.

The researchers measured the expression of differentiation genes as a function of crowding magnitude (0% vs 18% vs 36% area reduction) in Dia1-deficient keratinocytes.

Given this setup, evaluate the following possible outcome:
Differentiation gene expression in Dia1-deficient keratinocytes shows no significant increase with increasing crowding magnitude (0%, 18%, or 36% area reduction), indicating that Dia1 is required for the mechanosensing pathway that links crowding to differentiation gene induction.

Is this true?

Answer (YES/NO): NO